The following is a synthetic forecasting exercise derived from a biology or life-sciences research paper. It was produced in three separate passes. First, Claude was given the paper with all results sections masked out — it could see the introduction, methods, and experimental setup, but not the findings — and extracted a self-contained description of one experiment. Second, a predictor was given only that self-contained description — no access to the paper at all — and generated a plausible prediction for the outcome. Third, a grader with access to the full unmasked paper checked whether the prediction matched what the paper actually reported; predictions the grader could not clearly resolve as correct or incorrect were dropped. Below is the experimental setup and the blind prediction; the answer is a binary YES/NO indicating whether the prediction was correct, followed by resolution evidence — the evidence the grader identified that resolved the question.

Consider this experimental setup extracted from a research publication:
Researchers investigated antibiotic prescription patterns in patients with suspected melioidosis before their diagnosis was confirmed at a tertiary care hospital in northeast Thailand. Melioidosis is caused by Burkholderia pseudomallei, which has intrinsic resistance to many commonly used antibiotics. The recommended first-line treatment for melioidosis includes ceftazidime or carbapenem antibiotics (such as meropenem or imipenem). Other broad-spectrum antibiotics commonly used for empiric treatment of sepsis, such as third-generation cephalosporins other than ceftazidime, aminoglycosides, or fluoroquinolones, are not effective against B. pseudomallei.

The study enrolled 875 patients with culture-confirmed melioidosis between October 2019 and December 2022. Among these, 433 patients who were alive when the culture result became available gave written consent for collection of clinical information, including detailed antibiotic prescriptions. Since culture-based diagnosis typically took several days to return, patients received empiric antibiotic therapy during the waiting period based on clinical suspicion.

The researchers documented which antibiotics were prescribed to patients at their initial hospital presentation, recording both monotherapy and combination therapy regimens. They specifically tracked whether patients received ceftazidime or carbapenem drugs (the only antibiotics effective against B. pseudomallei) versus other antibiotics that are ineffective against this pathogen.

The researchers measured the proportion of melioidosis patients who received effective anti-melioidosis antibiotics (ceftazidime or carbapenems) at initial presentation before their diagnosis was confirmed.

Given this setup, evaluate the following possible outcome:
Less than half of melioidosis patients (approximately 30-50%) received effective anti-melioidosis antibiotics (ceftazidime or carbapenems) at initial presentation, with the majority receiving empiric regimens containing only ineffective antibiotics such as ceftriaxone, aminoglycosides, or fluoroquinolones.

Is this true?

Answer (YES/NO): NO